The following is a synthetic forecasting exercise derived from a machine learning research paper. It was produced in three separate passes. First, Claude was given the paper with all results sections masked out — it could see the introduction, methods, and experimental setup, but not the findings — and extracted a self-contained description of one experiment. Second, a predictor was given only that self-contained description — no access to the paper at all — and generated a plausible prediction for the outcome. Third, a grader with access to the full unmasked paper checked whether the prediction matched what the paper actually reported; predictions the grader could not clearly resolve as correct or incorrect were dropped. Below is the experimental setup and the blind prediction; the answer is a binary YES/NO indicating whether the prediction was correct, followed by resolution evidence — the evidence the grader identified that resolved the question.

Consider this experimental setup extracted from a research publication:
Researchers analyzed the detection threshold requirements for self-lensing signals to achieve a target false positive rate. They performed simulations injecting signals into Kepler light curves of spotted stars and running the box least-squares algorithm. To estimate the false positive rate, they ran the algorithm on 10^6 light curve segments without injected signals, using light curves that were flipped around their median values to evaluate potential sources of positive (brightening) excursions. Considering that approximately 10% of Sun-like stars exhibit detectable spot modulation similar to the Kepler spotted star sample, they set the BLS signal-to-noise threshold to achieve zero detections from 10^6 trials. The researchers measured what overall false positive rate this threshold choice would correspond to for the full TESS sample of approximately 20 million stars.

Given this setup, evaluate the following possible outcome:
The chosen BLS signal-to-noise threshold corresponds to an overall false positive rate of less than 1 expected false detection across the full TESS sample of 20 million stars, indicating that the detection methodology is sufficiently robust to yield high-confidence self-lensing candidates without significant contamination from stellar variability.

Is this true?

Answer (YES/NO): NO